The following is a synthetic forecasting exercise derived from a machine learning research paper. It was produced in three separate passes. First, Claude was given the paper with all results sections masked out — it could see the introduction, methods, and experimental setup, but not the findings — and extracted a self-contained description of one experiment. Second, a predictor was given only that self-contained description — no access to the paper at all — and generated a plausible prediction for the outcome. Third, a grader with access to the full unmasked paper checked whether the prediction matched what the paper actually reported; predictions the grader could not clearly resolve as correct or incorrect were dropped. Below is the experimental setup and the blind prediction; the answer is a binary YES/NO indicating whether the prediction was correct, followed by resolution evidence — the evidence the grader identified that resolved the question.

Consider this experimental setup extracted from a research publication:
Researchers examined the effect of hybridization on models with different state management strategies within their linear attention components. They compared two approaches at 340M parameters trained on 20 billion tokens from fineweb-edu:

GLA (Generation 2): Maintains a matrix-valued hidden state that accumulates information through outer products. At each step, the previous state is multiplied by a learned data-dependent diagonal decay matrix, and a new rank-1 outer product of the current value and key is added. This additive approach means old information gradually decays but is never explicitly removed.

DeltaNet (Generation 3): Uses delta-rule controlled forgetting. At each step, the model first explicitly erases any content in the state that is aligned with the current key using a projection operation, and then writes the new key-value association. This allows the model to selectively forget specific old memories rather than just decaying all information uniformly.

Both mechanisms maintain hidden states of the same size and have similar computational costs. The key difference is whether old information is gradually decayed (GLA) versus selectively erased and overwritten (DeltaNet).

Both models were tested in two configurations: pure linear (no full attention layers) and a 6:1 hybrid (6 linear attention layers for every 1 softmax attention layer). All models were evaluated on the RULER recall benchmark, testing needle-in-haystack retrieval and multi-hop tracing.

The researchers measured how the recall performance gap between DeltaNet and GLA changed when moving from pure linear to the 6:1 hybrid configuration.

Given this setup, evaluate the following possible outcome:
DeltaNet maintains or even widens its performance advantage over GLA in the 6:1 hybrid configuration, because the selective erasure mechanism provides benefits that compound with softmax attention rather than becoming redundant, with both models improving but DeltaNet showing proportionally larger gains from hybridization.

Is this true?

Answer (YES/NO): NO